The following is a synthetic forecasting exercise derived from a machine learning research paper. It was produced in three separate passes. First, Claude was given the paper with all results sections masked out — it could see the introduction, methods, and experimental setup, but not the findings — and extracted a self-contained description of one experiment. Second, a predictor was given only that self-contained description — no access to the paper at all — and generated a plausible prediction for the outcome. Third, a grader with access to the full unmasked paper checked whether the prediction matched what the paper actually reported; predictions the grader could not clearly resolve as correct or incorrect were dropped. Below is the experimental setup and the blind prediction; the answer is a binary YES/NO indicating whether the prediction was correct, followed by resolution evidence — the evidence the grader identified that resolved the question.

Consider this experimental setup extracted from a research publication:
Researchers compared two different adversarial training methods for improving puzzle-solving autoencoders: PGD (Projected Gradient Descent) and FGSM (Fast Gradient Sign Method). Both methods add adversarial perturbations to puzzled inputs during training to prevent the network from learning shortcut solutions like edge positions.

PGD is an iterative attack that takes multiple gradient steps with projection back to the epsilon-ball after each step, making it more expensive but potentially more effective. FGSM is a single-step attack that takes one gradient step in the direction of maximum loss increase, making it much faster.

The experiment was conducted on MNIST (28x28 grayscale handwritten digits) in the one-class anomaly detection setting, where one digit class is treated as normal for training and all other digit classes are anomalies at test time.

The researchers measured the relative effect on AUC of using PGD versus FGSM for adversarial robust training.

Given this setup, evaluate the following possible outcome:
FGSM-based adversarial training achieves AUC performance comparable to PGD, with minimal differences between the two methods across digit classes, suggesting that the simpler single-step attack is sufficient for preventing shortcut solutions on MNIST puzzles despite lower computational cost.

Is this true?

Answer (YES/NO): YES